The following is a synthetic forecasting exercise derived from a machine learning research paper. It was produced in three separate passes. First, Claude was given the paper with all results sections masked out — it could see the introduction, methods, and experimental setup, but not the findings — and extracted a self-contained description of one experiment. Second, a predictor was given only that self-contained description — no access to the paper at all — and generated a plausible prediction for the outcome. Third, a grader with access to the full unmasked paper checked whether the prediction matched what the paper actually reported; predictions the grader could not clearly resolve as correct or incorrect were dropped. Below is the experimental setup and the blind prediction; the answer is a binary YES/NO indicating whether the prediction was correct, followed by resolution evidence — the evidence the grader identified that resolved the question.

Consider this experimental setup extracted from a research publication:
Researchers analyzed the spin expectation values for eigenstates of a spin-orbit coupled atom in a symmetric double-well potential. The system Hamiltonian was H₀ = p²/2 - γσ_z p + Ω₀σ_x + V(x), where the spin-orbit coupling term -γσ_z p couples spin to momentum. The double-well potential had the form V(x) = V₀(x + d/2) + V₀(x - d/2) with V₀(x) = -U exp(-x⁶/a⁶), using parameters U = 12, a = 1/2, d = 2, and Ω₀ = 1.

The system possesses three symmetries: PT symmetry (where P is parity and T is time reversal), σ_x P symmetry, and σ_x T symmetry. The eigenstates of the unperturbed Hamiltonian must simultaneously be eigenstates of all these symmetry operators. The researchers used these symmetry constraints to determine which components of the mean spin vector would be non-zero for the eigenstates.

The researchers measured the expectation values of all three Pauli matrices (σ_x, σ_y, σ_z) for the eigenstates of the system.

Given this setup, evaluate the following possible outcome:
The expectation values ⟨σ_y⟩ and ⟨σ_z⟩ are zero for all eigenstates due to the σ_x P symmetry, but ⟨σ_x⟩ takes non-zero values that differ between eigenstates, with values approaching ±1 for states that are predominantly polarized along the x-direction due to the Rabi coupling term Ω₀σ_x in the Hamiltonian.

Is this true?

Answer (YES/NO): YES